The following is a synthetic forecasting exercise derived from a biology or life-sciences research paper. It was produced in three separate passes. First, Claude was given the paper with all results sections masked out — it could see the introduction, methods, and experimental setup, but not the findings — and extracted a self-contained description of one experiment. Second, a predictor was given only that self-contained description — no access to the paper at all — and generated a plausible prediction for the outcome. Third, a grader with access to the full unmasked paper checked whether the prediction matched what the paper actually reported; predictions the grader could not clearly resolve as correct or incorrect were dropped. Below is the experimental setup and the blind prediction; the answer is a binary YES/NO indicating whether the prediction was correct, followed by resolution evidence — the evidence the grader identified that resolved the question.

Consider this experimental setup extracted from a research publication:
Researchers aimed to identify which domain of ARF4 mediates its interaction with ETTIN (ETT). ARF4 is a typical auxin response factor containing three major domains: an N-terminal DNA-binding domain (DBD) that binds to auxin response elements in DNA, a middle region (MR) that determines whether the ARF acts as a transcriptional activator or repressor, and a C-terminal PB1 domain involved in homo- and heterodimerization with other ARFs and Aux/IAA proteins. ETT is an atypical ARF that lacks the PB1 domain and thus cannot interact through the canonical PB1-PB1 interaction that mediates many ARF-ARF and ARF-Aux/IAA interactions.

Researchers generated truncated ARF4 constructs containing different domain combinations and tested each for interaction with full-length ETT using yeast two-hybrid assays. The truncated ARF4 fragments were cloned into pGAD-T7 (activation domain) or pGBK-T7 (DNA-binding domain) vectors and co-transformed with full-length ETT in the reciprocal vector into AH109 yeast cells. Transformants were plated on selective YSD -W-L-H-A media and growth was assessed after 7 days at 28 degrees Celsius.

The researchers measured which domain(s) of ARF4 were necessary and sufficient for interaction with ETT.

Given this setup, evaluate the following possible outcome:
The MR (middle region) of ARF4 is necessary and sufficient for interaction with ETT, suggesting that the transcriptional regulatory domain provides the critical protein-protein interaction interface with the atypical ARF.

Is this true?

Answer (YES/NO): NO